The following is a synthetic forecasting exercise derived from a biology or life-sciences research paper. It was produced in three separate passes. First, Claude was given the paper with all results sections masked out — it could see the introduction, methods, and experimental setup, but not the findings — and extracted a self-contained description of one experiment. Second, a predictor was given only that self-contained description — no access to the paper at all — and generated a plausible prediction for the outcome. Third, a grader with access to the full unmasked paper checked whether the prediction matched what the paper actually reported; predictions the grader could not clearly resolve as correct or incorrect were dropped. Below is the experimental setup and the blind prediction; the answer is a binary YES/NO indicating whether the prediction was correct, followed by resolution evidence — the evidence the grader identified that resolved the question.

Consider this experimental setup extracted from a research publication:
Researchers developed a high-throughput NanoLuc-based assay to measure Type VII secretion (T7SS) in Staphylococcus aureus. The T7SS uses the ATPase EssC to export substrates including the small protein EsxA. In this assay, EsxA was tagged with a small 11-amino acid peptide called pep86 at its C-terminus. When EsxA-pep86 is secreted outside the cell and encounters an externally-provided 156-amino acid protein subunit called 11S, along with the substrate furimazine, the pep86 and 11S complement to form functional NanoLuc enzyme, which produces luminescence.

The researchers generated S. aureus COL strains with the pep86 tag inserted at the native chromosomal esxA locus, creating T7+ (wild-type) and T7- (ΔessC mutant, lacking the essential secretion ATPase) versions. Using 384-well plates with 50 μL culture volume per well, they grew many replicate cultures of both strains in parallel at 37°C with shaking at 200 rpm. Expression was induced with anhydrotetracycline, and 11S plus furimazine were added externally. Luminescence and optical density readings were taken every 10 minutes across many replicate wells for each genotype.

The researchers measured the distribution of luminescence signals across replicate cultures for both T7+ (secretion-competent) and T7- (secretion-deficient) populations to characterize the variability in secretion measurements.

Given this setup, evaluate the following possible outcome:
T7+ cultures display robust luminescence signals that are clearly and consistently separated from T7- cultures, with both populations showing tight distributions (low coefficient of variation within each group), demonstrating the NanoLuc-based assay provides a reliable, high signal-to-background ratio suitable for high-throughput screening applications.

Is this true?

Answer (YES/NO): NO